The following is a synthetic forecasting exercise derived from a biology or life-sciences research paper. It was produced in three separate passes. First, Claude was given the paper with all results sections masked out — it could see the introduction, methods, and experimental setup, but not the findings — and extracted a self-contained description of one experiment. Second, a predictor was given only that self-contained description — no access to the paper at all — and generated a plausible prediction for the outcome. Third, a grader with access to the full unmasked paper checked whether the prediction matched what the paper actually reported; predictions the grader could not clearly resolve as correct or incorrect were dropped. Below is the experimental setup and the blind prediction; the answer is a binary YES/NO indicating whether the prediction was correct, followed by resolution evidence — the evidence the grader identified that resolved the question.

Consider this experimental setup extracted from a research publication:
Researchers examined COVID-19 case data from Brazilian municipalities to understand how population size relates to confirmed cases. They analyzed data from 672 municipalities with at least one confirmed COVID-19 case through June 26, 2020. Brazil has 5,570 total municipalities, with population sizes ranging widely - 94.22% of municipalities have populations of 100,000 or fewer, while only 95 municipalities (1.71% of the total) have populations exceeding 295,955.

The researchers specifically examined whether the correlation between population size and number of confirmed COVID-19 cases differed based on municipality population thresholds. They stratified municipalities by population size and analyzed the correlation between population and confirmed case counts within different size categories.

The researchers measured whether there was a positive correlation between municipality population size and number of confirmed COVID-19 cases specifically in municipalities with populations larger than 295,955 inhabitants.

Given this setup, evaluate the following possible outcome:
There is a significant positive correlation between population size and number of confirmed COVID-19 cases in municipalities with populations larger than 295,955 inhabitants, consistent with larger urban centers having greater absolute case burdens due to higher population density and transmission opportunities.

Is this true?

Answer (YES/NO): YES